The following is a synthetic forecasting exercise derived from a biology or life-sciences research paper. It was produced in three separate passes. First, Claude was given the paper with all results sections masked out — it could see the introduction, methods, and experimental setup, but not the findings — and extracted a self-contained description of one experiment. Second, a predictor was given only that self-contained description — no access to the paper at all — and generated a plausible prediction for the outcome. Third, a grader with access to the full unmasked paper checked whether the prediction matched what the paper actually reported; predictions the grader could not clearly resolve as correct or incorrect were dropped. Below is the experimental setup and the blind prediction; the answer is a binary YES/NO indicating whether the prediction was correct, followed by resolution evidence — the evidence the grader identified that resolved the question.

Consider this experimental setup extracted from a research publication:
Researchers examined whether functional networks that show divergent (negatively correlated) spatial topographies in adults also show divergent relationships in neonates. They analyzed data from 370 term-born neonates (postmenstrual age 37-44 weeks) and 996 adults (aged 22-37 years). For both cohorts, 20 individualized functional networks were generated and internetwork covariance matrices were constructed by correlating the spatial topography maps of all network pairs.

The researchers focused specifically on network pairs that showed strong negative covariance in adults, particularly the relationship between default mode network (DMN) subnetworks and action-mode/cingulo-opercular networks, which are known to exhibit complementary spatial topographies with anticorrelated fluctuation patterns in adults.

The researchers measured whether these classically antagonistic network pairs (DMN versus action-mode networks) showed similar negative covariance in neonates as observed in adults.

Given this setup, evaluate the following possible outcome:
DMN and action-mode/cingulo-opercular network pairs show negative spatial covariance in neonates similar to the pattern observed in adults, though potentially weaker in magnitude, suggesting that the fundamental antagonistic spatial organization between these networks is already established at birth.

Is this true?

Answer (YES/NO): NO